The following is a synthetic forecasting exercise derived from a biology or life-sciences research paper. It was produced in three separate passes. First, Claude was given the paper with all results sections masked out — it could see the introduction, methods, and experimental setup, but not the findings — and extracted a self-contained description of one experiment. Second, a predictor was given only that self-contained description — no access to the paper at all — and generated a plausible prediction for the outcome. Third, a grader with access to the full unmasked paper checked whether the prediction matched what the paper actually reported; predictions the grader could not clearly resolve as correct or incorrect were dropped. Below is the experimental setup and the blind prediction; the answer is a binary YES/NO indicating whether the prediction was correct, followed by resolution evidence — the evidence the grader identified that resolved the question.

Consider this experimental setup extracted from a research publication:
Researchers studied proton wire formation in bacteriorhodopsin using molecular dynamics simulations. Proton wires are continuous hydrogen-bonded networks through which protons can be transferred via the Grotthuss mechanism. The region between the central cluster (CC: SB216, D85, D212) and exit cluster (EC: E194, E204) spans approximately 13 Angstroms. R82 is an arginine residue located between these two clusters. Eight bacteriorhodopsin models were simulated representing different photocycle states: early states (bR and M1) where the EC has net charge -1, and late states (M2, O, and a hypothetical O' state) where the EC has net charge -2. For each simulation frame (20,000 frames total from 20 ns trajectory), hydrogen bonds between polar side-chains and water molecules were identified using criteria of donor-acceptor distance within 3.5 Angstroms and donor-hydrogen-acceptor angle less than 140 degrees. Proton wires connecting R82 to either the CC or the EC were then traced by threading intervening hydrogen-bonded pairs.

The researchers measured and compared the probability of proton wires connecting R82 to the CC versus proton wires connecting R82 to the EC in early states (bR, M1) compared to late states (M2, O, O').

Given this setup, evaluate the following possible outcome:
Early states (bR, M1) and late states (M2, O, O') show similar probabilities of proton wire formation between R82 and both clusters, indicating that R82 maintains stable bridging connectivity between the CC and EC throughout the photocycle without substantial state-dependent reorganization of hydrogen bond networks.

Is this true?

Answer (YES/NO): NO